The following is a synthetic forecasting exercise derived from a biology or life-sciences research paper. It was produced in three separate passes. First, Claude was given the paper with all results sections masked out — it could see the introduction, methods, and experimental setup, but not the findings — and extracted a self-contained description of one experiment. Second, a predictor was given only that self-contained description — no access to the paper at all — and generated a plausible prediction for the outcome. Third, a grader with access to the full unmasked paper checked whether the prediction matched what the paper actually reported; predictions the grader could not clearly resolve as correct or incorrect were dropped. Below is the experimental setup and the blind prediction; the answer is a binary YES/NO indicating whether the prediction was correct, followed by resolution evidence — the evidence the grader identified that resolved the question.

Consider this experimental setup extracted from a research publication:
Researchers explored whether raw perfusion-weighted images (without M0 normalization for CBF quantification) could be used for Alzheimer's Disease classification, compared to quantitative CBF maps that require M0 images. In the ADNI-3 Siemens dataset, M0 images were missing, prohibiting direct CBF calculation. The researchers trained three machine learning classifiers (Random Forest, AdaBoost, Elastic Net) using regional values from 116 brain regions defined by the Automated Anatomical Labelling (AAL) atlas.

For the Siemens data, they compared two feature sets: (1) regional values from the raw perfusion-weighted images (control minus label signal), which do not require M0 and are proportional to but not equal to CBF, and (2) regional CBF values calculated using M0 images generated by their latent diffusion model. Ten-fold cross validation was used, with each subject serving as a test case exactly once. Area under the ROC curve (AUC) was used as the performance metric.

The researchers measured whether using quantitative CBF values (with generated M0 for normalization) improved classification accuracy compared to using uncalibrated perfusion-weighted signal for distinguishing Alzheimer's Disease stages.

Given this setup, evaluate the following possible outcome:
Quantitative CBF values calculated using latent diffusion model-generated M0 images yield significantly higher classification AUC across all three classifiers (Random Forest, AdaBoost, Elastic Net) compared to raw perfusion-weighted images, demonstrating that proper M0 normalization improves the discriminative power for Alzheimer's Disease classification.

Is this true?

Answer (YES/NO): NO